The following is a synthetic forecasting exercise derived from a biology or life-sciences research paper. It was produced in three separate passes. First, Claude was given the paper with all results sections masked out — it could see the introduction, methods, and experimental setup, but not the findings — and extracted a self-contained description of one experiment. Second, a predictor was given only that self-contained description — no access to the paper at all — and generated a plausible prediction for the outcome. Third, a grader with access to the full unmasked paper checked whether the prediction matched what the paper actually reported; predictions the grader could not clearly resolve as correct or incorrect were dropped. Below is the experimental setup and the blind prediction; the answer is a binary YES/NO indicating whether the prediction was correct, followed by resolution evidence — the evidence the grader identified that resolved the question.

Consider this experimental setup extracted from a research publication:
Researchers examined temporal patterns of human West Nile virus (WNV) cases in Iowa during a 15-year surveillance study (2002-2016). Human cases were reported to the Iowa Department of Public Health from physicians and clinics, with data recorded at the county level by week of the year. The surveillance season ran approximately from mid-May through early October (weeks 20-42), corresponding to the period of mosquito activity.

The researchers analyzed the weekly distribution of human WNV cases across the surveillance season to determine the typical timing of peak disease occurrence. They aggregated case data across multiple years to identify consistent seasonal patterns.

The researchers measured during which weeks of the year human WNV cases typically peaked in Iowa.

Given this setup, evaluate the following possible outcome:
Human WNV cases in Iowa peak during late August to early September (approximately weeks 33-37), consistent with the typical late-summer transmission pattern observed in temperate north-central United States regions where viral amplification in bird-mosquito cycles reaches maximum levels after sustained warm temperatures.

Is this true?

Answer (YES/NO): YES